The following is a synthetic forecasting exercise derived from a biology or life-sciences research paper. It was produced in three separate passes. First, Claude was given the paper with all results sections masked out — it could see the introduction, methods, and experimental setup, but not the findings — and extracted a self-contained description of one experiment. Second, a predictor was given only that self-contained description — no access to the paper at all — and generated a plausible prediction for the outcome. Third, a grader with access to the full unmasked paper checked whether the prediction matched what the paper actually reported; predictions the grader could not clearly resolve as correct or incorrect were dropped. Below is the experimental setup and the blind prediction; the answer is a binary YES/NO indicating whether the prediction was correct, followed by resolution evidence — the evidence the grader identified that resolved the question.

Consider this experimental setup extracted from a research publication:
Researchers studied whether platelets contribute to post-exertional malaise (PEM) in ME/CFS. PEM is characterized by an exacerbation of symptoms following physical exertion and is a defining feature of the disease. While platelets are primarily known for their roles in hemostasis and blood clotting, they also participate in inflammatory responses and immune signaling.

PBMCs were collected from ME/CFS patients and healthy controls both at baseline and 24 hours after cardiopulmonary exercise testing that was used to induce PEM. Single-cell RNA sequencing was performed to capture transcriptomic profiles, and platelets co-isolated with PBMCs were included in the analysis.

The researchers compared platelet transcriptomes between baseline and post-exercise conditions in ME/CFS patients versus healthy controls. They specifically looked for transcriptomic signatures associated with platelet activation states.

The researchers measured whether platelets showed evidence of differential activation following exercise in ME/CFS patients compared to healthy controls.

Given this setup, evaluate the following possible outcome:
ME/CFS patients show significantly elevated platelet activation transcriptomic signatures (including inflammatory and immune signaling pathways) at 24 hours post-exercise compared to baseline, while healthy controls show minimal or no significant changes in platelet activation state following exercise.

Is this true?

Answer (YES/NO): NO